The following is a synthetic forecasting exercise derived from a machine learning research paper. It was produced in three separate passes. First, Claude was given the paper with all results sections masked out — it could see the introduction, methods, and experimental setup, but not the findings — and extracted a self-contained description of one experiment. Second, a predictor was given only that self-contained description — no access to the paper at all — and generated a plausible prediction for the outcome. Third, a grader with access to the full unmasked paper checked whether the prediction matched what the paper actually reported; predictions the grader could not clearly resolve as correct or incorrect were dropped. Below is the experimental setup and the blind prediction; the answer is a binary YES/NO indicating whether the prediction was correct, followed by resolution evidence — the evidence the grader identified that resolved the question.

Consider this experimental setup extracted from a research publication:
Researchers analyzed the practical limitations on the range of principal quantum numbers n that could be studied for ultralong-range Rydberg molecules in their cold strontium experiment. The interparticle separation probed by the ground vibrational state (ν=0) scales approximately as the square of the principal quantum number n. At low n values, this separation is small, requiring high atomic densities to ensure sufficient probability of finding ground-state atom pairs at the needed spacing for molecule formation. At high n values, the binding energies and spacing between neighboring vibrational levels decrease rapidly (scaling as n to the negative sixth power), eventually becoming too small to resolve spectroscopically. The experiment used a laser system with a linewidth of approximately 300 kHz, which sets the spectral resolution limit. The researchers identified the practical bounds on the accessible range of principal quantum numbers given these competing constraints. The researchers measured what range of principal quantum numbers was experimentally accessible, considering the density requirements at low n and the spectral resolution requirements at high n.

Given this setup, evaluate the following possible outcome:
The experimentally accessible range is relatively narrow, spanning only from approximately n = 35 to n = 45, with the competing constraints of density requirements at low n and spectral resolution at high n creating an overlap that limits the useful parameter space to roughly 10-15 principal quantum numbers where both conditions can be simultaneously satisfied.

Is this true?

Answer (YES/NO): NO